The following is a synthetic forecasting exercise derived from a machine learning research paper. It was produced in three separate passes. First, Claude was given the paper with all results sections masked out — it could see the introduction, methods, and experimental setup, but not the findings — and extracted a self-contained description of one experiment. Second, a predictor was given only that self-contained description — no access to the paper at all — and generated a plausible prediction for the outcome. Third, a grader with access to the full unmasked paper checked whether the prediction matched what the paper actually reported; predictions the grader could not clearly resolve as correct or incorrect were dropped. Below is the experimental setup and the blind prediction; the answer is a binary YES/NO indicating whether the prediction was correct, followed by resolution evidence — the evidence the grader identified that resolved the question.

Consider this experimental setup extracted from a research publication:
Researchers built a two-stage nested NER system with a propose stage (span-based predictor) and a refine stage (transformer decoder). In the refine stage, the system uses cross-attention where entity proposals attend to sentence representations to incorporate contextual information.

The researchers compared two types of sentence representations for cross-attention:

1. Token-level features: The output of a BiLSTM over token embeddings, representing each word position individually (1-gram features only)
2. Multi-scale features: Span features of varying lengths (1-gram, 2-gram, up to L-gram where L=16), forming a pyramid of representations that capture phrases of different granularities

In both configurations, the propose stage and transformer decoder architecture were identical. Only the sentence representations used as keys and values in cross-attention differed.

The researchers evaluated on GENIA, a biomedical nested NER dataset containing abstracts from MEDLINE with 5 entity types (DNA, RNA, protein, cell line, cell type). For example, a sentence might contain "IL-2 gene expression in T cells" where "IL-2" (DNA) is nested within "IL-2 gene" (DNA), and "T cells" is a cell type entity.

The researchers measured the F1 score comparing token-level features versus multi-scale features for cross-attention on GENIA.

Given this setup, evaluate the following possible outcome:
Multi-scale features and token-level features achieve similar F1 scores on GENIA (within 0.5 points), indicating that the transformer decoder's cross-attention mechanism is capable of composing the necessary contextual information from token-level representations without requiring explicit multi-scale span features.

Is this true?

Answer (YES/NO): NO